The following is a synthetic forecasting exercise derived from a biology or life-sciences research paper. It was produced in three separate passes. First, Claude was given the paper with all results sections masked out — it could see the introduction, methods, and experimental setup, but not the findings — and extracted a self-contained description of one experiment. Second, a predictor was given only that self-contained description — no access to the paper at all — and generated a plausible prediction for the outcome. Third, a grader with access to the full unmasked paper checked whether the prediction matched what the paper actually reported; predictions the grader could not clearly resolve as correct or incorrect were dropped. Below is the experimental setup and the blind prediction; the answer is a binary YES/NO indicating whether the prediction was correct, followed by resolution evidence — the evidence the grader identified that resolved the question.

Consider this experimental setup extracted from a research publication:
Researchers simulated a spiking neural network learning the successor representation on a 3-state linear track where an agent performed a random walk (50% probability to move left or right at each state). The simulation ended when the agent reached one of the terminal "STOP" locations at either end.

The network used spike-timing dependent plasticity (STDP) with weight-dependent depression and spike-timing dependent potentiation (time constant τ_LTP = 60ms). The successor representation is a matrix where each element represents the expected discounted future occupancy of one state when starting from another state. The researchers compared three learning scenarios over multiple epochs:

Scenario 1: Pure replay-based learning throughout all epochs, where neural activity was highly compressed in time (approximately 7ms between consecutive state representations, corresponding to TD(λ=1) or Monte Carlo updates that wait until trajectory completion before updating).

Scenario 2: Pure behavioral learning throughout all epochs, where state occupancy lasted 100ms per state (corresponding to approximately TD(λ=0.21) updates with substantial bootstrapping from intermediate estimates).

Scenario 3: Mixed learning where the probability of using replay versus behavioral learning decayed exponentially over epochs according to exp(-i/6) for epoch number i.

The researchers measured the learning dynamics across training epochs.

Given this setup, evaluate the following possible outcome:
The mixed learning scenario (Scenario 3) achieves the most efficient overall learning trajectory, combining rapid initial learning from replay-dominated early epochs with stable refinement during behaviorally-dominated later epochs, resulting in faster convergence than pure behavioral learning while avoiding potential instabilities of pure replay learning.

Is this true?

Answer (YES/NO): YES